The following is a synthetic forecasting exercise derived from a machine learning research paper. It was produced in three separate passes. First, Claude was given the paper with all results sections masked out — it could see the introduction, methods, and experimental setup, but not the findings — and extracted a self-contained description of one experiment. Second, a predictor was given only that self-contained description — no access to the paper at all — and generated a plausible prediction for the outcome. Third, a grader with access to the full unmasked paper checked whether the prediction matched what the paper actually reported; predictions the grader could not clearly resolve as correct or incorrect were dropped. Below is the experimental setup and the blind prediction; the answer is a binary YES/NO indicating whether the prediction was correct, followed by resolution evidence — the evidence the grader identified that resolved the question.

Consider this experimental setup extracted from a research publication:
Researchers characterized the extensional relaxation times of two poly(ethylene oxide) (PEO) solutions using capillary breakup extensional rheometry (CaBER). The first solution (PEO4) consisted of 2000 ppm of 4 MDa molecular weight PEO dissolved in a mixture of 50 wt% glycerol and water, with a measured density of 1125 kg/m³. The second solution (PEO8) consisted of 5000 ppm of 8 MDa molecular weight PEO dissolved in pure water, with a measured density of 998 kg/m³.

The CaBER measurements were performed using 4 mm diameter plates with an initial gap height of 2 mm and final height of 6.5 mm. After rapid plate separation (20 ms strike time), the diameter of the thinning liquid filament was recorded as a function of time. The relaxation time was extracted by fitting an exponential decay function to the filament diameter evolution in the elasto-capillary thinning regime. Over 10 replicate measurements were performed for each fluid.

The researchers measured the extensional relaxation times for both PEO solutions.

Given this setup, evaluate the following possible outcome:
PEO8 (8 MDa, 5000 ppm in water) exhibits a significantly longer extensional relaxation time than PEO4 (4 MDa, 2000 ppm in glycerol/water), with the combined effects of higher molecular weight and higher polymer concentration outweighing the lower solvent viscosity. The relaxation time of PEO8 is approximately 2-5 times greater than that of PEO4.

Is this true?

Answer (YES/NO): YES